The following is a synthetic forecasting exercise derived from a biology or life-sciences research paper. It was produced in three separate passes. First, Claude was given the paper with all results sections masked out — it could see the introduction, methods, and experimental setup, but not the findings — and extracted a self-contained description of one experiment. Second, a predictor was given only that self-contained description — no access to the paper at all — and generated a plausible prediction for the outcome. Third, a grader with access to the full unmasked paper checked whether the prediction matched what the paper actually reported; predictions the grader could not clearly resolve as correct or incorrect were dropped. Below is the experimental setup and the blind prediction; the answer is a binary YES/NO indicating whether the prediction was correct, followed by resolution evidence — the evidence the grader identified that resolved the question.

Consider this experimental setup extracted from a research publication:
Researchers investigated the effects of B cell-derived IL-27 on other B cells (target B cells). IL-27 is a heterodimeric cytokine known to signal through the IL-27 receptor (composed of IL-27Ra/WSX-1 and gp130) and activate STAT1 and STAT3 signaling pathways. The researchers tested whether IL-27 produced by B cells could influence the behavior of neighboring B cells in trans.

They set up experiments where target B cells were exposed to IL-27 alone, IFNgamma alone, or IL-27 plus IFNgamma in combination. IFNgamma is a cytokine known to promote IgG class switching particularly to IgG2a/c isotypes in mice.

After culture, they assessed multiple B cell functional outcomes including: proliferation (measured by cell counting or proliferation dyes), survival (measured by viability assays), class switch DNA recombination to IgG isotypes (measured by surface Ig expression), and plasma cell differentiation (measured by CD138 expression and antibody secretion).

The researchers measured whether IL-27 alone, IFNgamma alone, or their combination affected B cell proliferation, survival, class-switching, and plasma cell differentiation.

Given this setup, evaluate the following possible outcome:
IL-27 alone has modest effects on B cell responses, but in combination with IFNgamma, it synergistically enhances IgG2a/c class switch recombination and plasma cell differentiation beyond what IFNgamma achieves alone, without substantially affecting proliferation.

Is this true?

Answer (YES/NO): NO